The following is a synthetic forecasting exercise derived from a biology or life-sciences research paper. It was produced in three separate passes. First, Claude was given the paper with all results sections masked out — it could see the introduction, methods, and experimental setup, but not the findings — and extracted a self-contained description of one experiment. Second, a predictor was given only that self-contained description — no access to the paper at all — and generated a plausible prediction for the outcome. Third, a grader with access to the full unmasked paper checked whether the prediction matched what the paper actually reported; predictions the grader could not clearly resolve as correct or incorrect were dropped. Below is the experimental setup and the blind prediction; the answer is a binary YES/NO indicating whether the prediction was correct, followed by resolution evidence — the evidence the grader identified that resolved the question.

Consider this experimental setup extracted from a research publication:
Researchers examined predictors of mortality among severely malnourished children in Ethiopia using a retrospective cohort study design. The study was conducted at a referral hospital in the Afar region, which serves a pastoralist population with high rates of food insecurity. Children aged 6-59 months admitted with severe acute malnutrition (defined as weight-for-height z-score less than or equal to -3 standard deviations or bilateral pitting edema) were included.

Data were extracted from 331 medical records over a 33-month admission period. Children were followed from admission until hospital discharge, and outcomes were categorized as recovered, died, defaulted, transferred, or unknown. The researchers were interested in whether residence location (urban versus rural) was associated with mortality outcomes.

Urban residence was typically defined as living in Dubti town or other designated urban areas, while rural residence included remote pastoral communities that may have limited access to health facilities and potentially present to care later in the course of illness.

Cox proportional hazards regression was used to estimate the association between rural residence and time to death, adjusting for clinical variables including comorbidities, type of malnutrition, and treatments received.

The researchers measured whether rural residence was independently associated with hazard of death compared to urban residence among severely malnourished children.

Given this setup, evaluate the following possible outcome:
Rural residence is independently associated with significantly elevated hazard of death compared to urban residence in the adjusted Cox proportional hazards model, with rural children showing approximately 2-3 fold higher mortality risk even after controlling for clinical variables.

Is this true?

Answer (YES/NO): NO